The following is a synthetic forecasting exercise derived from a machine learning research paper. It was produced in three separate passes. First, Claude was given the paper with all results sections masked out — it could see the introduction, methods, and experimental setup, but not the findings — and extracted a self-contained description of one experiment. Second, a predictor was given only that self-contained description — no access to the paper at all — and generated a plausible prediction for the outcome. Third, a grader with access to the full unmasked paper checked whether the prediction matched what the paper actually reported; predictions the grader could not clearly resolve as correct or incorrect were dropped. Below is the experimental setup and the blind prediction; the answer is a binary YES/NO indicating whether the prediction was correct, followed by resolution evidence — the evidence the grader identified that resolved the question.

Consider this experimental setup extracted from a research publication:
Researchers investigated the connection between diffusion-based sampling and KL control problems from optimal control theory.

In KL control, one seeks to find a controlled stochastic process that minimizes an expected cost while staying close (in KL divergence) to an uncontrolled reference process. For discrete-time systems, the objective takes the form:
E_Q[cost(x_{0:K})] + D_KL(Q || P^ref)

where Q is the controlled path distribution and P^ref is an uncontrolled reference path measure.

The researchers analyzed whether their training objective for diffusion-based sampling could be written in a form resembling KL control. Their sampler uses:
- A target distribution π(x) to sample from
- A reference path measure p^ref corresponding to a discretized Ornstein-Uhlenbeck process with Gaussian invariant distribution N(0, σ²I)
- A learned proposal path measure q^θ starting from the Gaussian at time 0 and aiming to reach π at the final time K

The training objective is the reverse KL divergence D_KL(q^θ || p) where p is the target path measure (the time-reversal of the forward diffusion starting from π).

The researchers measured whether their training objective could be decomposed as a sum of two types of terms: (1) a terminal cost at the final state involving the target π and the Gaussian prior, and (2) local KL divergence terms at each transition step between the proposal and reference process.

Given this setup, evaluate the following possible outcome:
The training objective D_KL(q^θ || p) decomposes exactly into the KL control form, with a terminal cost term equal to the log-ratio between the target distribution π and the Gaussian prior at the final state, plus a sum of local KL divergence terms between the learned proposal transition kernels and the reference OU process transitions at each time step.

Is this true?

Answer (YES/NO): YES